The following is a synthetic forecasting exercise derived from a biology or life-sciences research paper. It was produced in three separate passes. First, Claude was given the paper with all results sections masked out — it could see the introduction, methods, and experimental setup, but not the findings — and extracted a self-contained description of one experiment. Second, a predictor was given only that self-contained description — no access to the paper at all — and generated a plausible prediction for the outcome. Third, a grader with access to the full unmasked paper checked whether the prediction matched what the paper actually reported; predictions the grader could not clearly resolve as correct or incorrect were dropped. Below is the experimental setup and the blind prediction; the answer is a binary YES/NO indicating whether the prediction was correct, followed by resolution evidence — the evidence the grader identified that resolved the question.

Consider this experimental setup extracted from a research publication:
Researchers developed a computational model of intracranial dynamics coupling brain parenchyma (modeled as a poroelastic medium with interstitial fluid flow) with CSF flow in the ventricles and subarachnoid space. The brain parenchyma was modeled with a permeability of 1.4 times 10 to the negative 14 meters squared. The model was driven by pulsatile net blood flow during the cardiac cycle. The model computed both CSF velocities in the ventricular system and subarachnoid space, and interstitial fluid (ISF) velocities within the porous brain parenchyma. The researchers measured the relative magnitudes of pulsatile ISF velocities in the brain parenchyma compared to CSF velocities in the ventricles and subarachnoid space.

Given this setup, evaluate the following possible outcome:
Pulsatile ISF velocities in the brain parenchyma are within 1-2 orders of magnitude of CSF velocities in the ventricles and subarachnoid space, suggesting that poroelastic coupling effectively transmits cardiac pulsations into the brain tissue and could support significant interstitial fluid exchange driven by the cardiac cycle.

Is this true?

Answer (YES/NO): NO